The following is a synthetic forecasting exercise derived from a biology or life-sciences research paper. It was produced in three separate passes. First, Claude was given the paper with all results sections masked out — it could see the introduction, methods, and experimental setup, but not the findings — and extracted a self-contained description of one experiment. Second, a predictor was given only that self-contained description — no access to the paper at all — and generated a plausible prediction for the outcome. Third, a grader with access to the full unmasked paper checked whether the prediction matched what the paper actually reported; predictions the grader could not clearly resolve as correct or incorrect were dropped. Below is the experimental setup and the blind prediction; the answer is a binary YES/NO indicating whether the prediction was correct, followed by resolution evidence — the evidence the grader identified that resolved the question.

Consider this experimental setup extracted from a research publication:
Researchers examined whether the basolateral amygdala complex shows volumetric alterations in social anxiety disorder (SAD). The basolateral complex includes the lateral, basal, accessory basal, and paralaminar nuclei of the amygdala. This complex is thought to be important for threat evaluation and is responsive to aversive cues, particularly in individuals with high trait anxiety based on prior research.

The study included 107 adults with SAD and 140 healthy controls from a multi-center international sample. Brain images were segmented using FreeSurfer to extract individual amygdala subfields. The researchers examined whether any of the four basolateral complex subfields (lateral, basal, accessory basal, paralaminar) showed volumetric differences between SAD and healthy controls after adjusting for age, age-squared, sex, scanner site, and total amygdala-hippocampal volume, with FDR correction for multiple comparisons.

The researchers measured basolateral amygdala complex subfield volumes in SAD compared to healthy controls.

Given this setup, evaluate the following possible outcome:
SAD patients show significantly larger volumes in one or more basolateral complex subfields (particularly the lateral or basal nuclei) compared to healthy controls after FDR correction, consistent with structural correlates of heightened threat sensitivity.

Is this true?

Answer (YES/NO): NO